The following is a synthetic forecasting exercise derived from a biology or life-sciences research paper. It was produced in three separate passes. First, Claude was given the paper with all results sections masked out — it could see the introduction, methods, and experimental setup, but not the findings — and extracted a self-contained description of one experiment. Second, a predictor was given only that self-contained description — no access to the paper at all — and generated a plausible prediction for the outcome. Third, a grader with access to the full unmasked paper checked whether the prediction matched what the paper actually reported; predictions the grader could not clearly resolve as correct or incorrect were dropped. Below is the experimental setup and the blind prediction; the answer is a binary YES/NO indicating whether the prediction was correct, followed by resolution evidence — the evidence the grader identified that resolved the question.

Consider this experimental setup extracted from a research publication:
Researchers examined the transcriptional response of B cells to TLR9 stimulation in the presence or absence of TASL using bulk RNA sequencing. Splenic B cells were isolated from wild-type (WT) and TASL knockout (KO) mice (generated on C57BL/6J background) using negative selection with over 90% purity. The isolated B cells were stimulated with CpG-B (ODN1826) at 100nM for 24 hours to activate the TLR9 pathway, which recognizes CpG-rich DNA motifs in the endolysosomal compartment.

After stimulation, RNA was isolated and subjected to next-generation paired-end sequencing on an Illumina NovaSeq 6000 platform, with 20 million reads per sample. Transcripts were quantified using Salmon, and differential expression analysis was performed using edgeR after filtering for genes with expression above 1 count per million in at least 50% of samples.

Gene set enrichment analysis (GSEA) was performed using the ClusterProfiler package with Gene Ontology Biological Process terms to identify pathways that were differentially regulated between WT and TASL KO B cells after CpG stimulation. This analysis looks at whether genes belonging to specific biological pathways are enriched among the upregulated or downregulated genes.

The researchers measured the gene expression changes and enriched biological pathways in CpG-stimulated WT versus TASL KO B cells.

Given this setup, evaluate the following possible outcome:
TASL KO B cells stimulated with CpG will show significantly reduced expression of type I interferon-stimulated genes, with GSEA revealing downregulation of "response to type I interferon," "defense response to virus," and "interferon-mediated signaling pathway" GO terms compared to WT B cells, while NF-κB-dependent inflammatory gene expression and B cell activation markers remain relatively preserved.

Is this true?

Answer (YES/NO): NO